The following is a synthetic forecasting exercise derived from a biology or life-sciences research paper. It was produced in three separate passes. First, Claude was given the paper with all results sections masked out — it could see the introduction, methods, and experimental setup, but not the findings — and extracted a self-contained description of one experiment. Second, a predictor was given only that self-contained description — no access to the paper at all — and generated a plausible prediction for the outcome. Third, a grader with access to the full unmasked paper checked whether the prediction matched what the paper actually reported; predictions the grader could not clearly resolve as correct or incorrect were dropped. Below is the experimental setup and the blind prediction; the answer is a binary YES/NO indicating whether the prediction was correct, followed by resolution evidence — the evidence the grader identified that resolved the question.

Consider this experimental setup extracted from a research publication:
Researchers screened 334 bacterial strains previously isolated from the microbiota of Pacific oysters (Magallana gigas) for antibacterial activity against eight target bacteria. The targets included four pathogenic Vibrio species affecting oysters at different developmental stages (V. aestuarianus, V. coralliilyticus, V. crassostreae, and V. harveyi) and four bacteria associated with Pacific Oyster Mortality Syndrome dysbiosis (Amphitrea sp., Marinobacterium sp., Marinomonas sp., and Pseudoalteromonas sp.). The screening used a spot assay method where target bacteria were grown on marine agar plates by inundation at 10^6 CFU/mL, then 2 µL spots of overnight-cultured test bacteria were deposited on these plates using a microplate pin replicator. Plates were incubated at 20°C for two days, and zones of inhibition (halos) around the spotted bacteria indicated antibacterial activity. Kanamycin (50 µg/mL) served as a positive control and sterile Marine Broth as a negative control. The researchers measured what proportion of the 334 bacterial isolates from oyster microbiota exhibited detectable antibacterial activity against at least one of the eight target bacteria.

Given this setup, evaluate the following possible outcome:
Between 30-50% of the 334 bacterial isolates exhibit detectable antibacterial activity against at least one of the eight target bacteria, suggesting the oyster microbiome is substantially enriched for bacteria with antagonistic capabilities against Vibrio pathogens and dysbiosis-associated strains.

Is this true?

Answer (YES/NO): NO